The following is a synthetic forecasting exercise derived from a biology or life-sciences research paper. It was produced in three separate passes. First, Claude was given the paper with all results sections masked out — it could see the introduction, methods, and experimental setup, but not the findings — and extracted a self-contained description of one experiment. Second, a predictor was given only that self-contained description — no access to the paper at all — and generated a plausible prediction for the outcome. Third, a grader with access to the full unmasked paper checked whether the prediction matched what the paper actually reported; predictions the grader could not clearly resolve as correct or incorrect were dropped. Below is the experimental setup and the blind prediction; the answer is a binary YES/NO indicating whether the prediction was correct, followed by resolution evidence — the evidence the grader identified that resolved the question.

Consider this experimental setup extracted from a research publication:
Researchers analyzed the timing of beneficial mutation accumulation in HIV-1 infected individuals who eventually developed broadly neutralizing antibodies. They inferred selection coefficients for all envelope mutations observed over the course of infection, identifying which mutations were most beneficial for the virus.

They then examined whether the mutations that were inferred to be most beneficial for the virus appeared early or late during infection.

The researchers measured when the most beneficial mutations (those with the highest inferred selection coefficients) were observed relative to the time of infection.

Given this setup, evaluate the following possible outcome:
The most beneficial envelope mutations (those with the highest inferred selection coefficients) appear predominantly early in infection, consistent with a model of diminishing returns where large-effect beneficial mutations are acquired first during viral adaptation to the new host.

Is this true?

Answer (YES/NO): YES